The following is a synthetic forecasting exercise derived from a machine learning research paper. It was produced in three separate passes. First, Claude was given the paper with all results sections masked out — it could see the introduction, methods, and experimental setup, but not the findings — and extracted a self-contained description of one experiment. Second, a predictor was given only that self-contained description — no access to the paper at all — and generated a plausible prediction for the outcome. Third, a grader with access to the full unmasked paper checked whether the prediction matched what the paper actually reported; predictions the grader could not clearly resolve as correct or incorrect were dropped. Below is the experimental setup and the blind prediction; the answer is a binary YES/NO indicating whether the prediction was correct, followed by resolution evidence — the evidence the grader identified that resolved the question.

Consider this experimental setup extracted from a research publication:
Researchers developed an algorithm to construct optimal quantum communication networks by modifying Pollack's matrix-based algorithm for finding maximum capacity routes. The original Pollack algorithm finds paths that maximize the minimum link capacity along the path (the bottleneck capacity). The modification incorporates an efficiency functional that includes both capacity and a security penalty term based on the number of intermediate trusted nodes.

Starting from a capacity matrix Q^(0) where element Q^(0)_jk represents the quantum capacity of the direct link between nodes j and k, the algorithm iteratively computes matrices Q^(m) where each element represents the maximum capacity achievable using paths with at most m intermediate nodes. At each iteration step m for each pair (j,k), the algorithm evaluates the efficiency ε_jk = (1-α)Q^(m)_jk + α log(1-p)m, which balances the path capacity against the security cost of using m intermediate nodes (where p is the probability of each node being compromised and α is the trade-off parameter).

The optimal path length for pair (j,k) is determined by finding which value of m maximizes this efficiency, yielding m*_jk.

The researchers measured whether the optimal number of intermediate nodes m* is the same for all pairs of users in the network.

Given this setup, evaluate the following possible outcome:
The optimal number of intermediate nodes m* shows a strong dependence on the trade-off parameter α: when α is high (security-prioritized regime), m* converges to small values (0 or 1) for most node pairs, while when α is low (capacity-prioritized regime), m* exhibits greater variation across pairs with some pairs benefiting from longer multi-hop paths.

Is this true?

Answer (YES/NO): NO